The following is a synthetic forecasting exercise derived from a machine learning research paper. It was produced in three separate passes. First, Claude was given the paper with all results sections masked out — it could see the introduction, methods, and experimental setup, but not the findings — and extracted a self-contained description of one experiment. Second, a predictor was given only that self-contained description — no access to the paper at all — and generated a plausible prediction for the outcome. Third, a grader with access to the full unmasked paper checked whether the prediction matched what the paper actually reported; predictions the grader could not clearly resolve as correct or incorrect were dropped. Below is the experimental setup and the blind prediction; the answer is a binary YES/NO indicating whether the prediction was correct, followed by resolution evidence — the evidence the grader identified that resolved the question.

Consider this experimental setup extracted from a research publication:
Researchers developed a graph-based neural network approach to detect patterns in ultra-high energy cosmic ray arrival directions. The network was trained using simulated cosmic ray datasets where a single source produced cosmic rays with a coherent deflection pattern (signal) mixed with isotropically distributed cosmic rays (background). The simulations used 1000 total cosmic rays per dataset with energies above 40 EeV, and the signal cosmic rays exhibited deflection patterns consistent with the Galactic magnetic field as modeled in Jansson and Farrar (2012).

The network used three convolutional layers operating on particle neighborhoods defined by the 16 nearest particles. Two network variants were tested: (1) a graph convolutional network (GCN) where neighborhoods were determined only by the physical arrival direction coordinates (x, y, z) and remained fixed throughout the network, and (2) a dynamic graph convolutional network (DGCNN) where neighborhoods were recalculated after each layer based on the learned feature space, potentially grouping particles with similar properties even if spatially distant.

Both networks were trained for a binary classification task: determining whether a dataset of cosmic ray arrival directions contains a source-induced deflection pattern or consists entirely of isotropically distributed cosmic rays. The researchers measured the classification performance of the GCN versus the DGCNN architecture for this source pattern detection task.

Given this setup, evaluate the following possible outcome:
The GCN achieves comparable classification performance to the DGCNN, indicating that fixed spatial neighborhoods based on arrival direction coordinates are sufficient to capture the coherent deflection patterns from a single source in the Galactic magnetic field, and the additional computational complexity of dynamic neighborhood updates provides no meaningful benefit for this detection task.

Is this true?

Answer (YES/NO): YES